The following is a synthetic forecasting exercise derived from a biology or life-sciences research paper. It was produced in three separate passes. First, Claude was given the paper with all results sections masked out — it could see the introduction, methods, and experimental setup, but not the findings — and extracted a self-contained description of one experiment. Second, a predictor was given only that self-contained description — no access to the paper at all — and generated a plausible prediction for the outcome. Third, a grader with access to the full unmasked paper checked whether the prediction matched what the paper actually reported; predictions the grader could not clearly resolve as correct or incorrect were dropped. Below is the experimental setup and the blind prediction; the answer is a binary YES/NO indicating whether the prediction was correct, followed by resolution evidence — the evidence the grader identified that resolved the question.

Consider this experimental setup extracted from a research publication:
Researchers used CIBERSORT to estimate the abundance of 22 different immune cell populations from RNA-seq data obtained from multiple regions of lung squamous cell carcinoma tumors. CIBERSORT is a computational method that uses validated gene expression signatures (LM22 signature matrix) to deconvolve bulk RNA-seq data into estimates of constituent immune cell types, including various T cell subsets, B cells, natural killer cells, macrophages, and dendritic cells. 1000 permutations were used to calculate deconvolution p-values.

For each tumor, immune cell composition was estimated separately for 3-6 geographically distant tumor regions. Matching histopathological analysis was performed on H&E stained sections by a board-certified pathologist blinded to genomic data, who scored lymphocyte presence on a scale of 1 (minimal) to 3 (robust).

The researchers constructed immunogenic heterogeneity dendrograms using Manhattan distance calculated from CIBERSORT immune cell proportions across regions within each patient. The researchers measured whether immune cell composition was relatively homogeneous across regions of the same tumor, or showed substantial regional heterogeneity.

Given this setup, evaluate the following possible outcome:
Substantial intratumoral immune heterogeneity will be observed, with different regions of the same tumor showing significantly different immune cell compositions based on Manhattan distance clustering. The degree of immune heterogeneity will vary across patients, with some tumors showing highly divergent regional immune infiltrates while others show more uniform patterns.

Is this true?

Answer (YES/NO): YES